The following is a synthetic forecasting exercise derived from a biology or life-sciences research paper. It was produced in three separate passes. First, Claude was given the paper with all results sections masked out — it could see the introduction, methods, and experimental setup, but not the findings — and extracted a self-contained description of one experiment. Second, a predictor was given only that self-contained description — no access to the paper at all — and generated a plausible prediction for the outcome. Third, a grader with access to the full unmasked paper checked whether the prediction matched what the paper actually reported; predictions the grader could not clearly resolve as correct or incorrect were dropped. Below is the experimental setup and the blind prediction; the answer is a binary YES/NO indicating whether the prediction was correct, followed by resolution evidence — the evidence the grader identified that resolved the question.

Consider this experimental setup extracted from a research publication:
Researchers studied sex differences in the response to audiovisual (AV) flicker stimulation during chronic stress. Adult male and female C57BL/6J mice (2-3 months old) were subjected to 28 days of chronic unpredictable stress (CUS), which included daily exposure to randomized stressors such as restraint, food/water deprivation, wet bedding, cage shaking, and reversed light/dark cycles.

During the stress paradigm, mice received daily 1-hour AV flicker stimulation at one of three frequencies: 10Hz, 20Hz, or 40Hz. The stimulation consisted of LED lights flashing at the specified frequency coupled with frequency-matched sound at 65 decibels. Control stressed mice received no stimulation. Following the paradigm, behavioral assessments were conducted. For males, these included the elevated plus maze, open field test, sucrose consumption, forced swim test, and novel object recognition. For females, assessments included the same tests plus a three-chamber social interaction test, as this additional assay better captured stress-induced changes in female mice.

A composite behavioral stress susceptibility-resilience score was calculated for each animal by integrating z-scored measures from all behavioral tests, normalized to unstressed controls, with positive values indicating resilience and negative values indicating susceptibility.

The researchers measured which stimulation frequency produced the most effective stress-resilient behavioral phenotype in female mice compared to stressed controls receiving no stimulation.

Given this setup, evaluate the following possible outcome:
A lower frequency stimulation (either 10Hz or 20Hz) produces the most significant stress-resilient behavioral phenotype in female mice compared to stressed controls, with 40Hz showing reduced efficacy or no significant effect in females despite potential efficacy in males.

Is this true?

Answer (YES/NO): NO